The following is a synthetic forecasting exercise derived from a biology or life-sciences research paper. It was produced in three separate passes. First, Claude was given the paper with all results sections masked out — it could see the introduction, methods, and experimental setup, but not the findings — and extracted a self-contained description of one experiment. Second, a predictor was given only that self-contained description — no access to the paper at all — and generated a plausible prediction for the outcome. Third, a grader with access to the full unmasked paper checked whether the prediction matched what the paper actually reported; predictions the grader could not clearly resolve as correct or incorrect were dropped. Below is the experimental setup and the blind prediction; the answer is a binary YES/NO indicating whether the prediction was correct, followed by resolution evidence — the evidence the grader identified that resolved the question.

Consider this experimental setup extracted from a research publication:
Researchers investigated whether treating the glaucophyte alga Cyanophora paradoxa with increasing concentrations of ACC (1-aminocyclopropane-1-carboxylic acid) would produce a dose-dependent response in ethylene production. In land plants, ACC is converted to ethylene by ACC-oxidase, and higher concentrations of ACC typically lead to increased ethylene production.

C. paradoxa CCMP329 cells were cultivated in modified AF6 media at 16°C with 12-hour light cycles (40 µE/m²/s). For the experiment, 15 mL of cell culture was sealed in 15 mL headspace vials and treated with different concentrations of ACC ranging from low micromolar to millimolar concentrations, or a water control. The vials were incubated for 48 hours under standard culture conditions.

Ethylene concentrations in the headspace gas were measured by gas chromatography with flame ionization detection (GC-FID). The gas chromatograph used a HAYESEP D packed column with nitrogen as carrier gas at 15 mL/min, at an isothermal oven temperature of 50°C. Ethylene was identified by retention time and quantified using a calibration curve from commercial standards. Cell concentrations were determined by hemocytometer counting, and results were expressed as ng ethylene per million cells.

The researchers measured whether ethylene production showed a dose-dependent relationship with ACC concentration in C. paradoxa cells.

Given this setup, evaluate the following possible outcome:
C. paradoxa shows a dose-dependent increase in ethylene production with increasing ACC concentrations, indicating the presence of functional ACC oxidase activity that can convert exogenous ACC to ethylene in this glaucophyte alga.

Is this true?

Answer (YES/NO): YES